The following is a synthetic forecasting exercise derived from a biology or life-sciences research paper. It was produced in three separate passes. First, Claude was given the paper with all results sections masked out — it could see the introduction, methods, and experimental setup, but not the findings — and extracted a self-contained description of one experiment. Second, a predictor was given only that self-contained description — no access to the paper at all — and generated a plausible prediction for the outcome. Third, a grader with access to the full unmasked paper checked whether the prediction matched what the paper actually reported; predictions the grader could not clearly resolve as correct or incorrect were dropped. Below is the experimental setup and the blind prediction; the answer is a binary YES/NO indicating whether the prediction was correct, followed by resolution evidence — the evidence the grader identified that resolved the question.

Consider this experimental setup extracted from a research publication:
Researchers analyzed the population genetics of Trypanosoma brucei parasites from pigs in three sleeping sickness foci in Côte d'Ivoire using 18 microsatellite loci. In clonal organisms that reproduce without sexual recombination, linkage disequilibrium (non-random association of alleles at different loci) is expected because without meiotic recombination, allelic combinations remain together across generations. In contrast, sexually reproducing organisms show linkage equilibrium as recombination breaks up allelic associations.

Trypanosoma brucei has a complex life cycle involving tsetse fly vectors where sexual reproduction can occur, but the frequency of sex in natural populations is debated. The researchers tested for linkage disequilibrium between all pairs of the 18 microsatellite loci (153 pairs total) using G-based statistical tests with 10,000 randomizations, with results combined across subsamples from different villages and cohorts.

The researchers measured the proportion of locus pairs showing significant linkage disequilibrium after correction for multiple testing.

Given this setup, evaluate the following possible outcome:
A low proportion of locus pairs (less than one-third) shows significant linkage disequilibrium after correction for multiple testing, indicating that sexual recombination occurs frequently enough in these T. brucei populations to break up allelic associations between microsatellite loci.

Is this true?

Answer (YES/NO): NO